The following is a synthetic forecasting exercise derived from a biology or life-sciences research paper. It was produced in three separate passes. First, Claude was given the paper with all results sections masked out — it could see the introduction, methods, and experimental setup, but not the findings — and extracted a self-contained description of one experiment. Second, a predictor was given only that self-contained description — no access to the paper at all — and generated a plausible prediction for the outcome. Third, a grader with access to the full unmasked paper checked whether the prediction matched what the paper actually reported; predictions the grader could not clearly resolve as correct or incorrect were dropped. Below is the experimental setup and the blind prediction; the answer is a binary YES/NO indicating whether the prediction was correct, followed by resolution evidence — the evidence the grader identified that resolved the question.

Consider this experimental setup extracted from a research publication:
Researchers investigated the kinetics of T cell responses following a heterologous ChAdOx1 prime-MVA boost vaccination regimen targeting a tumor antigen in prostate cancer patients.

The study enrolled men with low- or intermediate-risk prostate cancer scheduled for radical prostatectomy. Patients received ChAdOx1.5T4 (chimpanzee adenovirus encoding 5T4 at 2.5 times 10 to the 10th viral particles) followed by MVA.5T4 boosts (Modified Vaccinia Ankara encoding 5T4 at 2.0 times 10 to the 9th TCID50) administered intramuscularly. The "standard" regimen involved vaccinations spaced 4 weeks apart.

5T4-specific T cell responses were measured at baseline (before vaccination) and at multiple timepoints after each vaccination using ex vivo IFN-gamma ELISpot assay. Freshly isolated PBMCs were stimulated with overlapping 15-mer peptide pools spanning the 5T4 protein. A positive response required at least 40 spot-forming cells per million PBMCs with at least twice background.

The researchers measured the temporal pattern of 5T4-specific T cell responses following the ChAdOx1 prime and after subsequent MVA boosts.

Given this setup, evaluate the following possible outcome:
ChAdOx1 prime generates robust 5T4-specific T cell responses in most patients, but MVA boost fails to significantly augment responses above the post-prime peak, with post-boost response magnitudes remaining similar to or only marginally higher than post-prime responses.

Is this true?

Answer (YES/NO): YES